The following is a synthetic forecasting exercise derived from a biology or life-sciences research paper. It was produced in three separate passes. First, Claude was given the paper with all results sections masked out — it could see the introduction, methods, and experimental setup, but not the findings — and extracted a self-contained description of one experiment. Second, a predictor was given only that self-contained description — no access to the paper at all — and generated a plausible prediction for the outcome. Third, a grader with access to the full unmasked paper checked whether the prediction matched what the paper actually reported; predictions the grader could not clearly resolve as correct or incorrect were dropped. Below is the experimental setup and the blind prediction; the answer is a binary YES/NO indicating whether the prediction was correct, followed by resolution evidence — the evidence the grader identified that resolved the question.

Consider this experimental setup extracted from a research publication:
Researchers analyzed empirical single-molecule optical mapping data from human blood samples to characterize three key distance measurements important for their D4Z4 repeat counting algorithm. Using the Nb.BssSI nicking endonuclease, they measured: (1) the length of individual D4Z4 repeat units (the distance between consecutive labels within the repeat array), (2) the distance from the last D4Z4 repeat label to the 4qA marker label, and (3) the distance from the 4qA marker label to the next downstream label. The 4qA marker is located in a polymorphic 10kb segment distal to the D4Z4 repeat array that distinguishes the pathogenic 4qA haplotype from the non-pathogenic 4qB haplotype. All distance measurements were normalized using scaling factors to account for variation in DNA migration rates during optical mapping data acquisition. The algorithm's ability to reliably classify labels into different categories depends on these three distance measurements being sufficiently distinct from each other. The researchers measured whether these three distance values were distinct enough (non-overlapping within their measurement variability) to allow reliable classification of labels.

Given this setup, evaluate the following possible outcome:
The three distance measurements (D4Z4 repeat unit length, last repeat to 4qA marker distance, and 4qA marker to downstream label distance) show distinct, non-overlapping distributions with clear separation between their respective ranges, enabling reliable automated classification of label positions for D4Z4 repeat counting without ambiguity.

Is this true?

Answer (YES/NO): YES